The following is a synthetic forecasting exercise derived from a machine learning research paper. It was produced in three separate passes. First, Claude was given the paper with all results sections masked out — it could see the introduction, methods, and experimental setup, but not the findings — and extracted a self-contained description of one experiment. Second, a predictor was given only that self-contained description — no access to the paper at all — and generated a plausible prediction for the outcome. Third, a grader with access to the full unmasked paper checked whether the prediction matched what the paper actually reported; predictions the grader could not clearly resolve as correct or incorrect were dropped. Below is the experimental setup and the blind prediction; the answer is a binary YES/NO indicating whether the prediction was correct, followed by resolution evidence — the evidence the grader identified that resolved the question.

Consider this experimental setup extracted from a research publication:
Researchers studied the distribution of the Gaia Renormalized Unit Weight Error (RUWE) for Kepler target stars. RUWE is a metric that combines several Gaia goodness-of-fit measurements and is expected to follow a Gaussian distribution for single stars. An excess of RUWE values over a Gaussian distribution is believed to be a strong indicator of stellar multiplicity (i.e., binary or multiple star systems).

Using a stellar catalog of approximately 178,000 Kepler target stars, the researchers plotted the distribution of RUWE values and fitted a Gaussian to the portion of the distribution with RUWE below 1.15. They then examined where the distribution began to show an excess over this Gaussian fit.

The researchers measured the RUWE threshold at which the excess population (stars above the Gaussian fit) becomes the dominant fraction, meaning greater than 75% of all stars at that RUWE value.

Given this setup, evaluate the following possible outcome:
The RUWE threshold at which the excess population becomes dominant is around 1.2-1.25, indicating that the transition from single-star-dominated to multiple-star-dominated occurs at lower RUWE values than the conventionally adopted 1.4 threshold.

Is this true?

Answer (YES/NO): YES